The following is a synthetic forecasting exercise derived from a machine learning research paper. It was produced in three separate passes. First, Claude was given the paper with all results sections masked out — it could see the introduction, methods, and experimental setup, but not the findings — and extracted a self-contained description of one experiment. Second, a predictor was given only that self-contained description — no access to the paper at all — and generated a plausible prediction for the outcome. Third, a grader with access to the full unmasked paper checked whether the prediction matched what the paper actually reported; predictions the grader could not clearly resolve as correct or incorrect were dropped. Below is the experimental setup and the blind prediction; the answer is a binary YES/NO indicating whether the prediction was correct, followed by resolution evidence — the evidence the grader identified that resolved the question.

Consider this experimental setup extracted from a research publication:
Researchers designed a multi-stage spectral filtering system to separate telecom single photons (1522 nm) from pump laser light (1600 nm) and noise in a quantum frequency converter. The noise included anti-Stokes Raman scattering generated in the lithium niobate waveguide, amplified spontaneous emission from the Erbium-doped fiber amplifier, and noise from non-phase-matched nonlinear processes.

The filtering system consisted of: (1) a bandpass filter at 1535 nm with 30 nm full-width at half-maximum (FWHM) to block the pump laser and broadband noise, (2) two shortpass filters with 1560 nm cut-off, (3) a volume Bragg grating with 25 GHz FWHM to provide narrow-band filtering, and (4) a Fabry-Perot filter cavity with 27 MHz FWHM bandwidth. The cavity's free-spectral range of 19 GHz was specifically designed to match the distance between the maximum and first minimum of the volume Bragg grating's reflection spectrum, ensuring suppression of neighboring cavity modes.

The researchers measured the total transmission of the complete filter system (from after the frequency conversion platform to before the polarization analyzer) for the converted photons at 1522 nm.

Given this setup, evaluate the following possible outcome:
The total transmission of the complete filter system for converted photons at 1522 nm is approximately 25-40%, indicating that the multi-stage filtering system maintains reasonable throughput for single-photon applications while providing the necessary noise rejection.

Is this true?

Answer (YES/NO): NO